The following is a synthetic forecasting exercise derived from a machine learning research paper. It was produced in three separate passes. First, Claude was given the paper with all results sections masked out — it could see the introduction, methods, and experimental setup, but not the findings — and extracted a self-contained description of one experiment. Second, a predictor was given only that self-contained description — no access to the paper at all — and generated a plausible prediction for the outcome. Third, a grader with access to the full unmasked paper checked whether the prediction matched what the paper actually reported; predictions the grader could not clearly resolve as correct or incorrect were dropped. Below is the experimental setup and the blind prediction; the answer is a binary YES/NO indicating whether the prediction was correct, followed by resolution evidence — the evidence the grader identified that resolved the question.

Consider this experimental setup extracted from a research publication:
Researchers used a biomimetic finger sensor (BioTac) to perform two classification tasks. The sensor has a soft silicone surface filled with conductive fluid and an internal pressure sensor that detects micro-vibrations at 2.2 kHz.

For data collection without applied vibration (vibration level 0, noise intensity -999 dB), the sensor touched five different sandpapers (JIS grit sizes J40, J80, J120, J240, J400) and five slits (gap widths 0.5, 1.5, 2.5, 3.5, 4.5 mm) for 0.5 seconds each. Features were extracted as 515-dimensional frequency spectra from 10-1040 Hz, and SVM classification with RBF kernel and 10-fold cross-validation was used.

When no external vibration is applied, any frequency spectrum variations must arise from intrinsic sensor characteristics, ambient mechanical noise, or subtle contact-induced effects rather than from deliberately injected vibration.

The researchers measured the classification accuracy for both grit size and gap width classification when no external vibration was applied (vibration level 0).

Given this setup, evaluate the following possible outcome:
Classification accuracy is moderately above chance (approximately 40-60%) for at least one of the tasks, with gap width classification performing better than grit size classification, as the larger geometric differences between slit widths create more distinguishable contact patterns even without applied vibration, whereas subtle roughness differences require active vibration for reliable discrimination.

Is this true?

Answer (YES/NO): NO